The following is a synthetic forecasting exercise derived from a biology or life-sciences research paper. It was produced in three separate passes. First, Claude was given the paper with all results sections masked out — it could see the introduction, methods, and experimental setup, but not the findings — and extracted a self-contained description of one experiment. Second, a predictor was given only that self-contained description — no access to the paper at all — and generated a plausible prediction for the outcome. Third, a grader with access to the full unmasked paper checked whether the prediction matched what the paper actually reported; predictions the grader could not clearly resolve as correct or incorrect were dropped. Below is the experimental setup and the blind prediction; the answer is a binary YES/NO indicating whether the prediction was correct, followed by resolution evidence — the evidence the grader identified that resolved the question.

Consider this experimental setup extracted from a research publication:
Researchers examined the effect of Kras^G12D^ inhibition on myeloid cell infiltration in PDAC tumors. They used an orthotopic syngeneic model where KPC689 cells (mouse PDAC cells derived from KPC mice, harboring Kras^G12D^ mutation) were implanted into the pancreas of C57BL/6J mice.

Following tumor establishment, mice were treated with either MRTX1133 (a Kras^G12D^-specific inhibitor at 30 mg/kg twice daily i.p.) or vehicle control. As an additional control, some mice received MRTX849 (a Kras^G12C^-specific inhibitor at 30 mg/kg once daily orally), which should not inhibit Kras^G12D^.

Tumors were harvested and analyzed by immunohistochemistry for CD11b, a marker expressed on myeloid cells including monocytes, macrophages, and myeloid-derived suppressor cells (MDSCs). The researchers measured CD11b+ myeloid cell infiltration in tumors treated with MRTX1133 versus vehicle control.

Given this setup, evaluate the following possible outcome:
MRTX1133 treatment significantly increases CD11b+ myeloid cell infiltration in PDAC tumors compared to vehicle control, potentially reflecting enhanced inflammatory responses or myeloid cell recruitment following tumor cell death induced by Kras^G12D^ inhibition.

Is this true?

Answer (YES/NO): NO